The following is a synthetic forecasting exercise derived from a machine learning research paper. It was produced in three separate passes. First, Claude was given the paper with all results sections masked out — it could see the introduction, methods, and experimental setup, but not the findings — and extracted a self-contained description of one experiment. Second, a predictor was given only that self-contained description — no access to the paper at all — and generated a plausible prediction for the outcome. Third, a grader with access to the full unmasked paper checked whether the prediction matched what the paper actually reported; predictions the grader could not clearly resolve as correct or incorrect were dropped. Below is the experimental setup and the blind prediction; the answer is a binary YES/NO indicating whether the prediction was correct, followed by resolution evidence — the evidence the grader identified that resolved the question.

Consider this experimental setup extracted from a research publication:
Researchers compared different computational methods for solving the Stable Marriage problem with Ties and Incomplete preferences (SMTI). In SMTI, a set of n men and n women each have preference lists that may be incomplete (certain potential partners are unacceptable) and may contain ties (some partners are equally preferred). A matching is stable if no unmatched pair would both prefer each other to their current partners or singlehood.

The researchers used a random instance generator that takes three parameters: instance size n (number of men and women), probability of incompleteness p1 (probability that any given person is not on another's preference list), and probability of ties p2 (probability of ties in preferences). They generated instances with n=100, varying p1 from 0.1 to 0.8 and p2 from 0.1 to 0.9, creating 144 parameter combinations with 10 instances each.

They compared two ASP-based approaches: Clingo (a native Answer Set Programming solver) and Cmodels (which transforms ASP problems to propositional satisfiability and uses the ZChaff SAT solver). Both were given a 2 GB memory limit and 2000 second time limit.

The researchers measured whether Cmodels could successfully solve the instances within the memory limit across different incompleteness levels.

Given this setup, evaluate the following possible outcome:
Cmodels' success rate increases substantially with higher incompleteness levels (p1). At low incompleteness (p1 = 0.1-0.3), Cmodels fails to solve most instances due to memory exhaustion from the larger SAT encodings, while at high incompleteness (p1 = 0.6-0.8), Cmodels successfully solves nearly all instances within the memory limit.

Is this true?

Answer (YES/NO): NO